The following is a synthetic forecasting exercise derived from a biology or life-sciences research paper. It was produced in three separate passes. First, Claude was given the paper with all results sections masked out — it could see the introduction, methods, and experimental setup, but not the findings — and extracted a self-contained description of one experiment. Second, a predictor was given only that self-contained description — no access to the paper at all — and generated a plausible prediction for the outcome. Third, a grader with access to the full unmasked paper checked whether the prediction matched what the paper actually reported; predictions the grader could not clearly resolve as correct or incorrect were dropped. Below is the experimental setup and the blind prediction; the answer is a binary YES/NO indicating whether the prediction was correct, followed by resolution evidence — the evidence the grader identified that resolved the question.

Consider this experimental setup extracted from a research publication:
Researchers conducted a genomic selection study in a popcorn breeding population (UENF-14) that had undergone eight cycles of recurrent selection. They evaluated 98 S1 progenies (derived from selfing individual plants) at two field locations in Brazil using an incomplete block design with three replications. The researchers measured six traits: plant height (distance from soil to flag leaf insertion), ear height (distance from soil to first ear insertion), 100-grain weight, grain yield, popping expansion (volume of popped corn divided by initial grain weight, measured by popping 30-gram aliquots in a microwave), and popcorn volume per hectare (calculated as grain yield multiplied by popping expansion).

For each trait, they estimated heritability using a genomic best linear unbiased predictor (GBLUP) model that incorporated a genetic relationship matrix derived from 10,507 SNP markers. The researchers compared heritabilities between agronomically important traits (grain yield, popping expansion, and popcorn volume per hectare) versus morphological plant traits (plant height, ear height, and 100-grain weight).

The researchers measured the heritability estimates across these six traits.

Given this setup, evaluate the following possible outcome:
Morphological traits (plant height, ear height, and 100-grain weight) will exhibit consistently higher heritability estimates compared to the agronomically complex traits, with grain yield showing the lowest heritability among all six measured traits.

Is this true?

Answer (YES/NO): NO